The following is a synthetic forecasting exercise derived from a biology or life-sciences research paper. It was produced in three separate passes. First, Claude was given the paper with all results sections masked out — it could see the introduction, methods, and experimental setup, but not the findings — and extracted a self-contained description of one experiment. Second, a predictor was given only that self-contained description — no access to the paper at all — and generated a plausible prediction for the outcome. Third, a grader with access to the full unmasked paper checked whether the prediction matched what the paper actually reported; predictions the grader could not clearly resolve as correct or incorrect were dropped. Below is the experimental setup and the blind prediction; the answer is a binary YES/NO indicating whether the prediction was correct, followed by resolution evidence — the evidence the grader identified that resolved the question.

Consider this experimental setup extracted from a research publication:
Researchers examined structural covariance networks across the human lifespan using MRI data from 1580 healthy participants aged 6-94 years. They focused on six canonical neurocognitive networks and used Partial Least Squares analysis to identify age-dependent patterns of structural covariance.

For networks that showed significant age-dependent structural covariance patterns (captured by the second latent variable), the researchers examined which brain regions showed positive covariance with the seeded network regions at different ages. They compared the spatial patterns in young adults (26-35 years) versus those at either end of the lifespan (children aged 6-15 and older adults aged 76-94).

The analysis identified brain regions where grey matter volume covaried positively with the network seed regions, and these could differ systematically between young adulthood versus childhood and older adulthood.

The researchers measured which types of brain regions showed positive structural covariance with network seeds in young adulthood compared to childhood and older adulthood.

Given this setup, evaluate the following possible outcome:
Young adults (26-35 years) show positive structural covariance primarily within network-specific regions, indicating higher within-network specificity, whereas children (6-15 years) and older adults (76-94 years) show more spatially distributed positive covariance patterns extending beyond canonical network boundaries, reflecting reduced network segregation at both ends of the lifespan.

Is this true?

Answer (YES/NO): NO